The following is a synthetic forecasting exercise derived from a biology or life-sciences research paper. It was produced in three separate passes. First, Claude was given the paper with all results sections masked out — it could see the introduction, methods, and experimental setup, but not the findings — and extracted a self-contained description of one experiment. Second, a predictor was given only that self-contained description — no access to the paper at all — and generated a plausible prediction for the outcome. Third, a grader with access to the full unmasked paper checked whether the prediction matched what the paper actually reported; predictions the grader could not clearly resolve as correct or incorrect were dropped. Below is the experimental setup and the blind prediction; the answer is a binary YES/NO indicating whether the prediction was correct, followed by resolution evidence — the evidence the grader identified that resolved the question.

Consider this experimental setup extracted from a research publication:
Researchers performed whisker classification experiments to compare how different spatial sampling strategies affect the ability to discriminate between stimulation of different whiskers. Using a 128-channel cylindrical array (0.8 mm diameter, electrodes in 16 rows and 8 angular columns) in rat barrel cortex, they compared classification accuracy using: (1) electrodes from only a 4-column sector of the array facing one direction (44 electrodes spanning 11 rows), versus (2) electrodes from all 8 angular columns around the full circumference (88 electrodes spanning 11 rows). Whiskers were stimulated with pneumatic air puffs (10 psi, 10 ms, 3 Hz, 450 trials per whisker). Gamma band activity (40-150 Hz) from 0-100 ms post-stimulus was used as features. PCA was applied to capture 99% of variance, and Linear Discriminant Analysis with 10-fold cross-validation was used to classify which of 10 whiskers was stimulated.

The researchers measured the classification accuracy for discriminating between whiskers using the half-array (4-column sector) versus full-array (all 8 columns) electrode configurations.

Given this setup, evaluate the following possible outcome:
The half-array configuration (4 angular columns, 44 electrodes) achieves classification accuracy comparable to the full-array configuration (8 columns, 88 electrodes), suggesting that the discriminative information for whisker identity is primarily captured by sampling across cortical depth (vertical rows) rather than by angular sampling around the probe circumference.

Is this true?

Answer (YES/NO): YES